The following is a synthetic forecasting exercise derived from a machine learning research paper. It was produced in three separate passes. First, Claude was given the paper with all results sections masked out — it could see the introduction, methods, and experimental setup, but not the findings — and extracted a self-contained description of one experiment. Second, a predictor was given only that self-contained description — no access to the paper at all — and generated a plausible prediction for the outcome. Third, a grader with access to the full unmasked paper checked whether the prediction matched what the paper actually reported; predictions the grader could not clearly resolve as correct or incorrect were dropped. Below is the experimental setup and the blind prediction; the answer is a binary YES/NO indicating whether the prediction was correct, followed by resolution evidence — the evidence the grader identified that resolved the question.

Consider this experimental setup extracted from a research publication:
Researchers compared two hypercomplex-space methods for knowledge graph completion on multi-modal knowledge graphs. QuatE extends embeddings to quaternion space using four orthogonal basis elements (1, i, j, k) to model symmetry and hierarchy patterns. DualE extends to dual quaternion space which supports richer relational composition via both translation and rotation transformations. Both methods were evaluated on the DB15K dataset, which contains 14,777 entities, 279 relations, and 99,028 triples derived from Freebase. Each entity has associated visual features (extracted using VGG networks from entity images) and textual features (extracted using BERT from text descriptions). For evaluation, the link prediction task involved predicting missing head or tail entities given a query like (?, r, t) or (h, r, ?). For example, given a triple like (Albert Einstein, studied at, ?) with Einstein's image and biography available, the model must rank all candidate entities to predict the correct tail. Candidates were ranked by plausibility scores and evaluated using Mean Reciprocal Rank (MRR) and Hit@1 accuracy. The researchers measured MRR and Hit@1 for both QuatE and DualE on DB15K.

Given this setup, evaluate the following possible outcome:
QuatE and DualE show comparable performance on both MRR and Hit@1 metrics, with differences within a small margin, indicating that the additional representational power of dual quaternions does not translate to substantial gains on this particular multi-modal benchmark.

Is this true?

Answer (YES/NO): NO